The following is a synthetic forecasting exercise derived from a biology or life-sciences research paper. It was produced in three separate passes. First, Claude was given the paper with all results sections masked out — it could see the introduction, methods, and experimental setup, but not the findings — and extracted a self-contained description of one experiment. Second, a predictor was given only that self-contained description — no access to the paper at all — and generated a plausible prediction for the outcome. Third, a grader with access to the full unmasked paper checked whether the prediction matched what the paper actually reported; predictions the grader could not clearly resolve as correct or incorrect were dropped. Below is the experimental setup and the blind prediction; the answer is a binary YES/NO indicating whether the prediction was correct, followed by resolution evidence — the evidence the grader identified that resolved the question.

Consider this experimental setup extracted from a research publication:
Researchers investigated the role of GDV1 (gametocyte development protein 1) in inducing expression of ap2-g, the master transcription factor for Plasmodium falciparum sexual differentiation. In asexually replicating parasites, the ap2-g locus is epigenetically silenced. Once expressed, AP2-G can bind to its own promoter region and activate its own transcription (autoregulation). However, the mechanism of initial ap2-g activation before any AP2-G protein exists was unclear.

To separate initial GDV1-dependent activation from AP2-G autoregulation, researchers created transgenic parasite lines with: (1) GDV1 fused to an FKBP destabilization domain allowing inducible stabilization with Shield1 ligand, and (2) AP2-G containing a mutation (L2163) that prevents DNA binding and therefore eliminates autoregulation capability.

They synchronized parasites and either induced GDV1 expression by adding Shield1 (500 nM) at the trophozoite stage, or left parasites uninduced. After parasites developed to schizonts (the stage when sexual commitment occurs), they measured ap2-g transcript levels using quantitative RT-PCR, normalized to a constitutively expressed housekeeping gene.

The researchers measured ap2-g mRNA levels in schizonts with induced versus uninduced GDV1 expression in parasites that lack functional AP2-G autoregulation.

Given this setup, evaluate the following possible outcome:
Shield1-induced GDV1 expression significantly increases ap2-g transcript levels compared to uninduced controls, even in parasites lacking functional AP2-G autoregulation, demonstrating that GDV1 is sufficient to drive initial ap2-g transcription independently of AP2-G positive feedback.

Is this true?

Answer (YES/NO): YES